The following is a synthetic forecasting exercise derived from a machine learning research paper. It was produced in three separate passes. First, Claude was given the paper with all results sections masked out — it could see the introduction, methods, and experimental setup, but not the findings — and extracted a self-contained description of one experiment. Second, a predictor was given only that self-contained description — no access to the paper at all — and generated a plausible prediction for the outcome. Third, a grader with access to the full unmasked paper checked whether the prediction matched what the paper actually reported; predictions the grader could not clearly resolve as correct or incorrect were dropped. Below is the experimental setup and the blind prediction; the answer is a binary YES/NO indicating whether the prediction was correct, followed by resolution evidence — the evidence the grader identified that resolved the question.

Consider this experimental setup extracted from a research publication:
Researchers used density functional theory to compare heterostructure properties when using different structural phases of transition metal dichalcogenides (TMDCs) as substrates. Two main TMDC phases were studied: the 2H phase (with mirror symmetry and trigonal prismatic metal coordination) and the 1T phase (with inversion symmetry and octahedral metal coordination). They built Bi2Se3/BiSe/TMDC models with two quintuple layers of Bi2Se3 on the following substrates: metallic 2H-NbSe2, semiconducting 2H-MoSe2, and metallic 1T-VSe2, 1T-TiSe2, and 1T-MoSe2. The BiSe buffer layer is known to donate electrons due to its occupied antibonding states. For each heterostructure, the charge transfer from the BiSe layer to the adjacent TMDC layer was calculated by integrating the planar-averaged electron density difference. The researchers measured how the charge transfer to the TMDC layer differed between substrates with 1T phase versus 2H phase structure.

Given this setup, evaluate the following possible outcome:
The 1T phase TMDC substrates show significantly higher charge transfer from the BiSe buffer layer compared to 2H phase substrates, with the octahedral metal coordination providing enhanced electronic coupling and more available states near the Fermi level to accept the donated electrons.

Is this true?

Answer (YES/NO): NO